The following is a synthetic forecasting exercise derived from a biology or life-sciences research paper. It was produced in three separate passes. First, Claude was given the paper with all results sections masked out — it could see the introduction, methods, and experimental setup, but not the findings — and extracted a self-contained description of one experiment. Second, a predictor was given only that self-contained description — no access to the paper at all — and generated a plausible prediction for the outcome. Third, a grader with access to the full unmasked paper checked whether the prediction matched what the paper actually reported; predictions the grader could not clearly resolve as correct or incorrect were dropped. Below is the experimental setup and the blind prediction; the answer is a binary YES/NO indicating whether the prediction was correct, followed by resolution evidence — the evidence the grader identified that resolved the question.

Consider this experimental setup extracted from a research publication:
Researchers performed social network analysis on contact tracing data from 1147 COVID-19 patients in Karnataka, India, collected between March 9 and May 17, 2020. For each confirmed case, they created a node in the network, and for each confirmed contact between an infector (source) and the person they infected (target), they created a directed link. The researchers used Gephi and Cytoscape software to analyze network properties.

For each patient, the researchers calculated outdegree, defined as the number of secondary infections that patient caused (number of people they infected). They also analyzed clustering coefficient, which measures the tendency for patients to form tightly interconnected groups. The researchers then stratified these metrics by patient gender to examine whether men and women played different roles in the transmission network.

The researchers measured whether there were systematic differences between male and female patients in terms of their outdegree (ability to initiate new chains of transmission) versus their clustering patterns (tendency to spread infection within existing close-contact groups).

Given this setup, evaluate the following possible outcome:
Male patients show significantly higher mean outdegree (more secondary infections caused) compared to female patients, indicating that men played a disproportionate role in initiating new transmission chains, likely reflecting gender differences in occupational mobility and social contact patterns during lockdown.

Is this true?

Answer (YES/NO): NO